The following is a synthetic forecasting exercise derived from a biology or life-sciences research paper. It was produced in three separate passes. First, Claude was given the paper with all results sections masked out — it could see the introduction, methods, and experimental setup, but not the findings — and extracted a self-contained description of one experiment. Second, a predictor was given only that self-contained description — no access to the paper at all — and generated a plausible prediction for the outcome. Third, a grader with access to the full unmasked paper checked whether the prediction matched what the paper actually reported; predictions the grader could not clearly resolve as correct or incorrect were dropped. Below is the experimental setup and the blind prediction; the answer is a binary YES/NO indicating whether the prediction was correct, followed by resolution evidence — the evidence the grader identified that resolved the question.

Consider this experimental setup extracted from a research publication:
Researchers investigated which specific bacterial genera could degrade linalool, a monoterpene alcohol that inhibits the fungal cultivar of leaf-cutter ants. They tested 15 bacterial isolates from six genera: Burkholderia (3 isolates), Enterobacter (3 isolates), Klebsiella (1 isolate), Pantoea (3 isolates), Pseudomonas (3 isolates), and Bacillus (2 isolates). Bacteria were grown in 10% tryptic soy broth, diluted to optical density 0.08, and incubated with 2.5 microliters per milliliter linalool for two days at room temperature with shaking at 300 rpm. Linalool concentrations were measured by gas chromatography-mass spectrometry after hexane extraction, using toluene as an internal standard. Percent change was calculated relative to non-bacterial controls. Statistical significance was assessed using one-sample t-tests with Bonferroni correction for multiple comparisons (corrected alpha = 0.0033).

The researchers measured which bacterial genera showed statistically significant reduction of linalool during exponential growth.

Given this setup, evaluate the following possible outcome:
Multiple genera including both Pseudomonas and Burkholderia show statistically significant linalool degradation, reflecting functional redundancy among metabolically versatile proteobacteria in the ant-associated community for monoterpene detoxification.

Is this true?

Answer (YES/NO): NO